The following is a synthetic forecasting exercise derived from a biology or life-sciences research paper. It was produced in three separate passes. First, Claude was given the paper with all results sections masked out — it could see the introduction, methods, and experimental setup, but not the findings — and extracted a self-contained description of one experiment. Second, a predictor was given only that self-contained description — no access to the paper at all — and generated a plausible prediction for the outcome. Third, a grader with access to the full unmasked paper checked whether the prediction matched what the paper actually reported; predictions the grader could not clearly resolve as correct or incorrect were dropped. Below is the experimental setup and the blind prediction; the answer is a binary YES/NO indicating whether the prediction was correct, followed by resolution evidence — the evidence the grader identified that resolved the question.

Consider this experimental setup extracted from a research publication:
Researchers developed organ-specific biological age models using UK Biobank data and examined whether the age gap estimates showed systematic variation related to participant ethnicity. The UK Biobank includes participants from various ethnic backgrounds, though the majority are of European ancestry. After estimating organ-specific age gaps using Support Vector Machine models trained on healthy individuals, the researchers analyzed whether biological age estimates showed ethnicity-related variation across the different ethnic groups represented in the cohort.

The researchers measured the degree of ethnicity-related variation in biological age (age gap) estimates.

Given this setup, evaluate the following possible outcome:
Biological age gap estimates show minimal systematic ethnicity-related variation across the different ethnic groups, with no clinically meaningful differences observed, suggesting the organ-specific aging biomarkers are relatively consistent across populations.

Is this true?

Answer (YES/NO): YES